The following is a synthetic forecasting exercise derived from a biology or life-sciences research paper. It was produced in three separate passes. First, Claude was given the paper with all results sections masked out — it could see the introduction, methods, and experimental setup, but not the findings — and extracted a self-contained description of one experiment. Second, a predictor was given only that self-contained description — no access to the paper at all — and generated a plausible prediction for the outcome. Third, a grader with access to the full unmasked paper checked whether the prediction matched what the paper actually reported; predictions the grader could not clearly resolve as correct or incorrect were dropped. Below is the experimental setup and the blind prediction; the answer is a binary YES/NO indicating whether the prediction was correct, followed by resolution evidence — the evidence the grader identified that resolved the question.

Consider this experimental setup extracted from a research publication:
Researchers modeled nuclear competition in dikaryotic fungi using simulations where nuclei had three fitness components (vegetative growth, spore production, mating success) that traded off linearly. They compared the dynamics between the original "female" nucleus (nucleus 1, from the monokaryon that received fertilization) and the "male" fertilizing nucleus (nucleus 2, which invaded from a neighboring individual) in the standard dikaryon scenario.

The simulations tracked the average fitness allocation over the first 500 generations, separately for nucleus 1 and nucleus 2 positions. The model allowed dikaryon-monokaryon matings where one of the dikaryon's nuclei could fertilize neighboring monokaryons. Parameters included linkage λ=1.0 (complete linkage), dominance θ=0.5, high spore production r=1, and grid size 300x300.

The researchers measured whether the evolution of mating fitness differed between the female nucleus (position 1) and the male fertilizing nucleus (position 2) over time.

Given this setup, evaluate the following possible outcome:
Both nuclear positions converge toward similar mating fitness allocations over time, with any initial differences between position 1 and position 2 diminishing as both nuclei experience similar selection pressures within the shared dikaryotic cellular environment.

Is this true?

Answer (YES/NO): NO